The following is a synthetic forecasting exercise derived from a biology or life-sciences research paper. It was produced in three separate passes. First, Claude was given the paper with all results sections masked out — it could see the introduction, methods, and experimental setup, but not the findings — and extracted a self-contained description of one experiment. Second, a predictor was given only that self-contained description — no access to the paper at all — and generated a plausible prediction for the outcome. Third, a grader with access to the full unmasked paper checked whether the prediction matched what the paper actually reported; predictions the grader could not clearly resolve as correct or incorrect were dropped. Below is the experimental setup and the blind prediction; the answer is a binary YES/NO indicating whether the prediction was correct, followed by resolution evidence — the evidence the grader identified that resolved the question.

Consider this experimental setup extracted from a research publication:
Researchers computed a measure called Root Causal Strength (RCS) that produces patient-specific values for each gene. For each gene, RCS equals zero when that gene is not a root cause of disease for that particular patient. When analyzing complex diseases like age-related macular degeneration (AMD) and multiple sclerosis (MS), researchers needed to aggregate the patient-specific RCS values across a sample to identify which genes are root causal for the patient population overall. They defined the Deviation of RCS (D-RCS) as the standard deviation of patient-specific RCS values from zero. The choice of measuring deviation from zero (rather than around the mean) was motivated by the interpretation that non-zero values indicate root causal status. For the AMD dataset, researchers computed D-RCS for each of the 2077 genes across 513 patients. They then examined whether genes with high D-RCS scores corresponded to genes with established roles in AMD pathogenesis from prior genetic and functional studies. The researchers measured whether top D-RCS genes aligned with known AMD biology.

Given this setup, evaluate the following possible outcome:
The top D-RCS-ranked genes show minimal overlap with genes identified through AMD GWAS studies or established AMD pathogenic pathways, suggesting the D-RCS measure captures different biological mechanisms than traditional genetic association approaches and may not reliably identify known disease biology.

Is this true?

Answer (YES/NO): NO